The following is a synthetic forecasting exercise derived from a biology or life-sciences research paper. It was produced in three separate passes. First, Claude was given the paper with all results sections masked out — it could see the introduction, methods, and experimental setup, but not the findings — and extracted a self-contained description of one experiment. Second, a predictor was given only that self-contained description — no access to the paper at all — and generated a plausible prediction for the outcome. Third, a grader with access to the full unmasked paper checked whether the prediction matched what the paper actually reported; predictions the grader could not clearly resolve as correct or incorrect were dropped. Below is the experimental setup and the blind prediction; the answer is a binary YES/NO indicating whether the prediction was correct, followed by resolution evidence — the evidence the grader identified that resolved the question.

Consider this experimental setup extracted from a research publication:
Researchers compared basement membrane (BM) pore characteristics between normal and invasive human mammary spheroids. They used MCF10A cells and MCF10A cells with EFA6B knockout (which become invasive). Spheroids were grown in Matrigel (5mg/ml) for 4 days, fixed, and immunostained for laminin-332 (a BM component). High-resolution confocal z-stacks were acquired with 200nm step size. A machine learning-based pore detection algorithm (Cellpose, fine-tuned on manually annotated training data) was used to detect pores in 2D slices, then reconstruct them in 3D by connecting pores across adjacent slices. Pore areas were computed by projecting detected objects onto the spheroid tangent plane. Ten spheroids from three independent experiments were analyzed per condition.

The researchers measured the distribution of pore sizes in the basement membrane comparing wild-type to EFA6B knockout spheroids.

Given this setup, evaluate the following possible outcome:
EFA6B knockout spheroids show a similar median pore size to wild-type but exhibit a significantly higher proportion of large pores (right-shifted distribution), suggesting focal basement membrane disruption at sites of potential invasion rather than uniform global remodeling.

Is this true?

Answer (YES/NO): NO